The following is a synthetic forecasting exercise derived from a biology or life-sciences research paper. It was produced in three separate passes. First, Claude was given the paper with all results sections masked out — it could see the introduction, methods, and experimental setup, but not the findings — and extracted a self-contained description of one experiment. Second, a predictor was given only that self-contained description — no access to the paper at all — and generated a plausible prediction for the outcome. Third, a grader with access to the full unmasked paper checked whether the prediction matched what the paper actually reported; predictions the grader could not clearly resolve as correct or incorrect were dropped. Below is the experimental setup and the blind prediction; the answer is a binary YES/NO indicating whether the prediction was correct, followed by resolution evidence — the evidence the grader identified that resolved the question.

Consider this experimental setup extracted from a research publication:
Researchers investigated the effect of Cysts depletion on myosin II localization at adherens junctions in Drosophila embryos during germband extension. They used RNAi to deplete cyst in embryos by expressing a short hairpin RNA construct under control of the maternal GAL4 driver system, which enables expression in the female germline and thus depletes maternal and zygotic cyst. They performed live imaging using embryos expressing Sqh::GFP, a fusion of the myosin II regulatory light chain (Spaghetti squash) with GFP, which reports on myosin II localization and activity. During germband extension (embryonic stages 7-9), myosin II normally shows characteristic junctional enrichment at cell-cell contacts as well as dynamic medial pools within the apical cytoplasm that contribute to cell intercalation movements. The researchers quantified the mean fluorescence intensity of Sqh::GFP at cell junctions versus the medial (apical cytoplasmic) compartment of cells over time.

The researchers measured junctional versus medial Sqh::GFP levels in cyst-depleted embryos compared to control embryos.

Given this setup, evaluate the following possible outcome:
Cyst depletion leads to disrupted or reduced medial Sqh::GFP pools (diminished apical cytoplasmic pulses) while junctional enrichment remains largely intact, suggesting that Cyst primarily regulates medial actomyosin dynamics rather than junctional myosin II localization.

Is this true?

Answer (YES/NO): NO